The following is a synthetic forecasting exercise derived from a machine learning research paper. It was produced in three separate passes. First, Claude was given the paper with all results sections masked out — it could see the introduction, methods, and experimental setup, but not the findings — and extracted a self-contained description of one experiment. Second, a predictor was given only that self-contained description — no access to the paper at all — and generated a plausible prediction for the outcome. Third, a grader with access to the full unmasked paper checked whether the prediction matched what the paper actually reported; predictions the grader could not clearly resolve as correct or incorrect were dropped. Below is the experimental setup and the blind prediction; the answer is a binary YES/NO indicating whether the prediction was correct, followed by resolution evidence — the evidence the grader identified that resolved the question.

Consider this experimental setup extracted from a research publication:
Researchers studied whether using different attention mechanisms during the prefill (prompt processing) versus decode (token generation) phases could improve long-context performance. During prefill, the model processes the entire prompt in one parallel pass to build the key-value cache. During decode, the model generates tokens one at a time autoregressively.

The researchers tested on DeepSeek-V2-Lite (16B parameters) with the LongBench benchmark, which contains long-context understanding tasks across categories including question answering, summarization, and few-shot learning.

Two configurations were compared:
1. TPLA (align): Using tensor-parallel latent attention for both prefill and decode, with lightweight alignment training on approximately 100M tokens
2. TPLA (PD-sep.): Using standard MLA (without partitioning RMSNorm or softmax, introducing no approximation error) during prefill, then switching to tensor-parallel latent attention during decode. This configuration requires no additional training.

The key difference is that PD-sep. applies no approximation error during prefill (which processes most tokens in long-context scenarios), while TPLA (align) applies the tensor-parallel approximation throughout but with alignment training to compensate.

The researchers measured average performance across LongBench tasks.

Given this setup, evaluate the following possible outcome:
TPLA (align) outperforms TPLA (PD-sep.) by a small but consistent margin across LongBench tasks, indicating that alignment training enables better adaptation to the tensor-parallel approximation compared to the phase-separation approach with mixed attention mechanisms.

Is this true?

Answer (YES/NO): NO